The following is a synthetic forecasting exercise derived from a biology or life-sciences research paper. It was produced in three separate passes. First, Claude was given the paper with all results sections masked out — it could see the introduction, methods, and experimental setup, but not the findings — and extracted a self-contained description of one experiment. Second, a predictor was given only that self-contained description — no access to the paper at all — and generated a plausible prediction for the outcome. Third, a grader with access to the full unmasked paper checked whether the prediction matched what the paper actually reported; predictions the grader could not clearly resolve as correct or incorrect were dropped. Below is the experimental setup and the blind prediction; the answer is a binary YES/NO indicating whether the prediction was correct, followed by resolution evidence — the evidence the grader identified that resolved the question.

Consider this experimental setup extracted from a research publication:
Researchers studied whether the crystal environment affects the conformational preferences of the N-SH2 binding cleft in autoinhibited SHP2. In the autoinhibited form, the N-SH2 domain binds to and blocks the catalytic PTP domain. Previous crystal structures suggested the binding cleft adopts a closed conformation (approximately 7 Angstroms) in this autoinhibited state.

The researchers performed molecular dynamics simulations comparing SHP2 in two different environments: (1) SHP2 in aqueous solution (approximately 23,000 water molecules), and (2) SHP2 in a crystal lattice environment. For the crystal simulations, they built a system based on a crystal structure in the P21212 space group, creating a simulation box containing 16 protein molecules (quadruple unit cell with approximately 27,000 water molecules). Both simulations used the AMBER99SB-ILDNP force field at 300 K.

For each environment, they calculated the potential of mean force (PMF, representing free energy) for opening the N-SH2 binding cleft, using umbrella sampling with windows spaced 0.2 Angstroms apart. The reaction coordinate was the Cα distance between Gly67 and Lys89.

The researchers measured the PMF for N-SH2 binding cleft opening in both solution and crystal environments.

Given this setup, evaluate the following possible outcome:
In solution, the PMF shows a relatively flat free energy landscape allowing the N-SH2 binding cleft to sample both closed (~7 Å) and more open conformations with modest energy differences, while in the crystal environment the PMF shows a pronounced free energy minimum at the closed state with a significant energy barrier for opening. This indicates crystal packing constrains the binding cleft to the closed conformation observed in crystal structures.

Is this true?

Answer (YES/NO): NO